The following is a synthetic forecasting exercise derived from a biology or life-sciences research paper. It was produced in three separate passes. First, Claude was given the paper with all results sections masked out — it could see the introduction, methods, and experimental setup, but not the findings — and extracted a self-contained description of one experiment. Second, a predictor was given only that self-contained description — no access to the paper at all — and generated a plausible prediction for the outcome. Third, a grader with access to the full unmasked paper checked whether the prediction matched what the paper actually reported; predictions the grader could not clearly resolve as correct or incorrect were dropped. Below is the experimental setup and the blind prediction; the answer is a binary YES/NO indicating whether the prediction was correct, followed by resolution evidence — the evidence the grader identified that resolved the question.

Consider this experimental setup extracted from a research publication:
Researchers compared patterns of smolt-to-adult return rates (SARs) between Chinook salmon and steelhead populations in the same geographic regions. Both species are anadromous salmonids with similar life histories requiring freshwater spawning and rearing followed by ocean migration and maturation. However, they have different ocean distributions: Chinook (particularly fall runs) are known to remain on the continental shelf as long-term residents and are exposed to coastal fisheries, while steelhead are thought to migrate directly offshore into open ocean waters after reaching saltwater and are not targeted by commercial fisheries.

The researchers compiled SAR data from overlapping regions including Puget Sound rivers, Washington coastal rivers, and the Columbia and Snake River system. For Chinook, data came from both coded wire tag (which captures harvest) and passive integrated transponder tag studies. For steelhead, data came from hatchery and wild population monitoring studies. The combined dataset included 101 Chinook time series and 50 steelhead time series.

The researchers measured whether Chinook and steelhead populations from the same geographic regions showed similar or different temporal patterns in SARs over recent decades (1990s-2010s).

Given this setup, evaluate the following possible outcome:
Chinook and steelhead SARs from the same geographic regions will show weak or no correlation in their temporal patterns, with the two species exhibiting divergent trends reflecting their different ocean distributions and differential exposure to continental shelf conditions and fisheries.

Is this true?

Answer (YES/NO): NO